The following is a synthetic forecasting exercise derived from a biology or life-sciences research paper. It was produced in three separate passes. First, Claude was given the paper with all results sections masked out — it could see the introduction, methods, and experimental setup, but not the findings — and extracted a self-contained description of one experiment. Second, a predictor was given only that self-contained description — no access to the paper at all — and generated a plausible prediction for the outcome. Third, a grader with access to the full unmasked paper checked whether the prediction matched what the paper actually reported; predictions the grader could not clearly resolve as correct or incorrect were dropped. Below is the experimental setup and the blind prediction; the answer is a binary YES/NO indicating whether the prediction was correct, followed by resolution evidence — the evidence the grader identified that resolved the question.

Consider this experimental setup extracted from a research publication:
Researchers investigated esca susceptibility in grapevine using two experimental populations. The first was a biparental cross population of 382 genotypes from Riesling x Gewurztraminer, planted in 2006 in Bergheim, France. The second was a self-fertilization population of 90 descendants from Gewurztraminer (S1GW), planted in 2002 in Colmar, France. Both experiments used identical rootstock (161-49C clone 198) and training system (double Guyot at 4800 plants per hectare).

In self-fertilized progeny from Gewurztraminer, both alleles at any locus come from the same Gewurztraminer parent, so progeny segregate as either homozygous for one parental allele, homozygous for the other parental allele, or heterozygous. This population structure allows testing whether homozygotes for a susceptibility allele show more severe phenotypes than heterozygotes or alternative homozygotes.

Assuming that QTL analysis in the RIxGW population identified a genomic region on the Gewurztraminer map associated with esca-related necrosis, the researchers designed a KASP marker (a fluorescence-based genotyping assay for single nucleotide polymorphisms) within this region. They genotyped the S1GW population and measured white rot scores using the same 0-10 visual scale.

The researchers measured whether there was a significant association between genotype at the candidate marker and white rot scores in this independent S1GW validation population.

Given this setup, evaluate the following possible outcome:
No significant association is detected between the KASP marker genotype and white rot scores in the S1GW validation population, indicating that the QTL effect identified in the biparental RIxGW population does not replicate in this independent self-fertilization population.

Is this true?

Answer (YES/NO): NO